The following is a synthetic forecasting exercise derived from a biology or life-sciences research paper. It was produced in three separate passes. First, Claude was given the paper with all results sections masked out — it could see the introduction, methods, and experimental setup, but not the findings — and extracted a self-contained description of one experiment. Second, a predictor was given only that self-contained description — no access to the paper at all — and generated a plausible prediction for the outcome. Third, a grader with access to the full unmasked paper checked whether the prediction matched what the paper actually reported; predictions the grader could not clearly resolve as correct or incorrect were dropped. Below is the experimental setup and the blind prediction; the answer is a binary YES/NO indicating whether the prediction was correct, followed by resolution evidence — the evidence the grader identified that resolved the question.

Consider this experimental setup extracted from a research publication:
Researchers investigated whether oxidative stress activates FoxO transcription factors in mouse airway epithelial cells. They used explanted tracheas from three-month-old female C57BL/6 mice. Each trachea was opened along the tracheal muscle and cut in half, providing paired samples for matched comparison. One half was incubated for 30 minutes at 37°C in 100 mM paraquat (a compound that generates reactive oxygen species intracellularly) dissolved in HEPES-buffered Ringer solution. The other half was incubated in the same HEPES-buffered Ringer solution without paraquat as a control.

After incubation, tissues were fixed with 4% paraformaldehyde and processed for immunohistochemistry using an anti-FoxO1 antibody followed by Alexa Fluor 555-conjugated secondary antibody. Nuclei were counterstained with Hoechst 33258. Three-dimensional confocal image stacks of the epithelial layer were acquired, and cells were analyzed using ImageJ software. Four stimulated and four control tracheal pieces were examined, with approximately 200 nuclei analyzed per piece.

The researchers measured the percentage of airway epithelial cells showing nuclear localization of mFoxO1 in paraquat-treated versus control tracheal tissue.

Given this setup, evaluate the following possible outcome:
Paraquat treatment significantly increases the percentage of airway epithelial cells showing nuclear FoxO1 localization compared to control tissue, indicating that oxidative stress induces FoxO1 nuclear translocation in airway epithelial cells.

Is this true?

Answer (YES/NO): YES